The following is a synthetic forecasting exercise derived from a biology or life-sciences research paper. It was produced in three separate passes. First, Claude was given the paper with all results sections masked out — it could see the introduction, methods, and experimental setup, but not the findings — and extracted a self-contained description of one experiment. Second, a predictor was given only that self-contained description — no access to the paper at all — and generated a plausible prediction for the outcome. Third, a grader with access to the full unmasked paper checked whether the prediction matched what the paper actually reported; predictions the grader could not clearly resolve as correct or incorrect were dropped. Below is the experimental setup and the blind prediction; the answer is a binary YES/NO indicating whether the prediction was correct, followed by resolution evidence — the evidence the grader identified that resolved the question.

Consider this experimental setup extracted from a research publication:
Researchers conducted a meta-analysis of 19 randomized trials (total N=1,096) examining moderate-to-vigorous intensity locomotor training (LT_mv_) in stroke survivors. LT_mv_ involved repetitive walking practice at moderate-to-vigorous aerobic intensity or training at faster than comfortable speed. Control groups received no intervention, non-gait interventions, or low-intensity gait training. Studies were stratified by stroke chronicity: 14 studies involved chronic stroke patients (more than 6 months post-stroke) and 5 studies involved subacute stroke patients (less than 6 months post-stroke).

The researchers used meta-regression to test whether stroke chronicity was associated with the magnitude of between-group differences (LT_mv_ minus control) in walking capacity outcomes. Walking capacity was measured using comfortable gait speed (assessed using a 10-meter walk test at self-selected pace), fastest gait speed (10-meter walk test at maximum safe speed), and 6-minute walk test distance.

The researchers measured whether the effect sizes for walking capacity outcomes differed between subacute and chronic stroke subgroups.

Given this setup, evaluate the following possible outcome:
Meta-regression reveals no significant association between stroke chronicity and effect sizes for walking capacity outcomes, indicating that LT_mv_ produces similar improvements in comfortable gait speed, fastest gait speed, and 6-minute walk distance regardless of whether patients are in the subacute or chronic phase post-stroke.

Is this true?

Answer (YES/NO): NO